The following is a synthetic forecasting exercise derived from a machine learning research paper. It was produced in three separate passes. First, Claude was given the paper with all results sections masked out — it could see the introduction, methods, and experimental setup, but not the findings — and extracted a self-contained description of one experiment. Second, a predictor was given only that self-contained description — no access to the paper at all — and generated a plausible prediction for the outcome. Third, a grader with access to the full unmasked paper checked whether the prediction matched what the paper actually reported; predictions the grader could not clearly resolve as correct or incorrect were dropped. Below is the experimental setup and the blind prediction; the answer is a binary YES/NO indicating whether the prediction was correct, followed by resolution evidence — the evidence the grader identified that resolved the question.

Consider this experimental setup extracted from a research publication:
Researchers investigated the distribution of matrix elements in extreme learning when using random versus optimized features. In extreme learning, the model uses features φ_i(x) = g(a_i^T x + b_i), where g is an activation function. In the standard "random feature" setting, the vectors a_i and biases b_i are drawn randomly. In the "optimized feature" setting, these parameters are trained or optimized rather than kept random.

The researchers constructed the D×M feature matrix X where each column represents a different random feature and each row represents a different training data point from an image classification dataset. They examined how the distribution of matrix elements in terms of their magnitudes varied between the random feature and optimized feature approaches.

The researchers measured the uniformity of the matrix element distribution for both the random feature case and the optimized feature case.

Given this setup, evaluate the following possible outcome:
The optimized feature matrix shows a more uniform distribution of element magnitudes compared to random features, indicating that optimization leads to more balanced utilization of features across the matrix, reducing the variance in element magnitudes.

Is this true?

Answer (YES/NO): NO